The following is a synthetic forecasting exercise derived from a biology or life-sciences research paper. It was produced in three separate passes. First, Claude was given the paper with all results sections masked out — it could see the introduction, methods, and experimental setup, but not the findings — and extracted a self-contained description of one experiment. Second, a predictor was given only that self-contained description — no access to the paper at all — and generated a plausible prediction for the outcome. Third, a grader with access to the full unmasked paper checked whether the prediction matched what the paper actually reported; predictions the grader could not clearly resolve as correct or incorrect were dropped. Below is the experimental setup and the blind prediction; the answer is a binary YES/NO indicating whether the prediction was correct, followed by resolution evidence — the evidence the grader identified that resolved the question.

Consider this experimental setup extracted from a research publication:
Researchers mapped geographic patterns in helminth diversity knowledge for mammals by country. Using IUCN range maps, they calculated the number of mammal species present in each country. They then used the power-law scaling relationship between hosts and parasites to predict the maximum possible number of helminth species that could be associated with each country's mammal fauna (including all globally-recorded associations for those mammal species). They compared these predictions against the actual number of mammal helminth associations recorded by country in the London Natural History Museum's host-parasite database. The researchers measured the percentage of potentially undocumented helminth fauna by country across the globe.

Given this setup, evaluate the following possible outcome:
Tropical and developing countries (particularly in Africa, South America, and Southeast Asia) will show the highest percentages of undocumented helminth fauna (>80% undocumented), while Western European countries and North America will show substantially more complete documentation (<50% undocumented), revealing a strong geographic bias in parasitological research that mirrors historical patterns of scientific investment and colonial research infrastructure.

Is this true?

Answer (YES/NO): NO